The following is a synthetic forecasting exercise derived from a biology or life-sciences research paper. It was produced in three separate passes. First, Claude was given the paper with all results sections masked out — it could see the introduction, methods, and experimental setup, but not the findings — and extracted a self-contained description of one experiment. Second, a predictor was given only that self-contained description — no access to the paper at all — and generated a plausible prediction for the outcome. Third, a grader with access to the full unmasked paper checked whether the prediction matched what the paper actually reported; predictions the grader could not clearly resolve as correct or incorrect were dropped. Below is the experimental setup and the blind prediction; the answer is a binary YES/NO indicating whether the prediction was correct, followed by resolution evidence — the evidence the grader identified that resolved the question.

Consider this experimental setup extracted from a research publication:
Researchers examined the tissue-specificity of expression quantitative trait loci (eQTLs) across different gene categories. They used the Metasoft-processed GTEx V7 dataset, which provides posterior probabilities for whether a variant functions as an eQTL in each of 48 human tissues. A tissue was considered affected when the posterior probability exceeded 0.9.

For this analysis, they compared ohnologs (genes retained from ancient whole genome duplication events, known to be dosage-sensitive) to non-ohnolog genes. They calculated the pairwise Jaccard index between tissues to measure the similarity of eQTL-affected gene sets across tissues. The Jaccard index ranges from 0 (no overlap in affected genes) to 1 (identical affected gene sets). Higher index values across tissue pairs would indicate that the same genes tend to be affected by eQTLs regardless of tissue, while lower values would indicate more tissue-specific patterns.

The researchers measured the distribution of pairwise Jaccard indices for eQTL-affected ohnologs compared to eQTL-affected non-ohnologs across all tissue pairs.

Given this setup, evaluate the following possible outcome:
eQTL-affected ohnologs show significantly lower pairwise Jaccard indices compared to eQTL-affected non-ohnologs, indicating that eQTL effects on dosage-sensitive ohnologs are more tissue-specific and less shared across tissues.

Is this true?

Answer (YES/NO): YES